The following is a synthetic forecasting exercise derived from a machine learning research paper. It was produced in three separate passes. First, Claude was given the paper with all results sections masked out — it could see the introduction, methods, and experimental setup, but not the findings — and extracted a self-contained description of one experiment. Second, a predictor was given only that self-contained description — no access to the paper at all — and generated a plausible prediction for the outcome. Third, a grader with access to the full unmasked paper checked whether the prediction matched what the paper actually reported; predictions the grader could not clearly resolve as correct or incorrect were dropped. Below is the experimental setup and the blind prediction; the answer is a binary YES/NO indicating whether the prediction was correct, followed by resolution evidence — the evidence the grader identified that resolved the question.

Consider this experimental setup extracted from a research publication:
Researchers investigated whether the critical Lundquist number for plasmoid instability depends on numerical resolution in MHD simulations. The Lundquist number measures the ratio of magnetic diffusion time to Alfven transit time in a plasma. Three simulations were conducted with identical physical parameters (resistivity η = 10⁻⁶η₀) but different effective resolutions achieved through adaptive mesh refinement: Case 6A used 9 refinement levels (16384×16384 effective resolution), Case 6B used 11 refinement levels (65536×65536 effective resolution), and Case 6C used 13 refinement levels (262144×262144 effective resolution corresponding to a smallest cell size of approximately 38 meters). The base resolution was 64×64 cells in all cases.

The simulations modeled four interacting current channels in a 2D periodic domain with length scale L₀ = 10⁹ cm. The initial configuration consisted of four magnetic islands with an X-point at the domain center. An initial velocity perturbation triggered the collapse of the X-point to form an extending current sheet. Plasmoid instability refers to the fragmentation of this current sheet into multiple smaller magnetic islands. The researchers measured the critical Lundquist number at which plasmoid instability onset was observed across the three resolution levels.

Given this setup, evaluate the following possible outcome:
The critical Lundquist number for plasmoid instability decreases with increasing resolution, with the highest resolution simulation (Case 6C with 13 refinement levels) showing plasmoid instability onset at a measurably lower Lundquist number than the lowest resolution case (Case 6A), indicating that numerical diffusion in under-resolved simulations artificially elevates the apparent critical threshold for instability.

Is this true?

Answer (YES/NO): NO